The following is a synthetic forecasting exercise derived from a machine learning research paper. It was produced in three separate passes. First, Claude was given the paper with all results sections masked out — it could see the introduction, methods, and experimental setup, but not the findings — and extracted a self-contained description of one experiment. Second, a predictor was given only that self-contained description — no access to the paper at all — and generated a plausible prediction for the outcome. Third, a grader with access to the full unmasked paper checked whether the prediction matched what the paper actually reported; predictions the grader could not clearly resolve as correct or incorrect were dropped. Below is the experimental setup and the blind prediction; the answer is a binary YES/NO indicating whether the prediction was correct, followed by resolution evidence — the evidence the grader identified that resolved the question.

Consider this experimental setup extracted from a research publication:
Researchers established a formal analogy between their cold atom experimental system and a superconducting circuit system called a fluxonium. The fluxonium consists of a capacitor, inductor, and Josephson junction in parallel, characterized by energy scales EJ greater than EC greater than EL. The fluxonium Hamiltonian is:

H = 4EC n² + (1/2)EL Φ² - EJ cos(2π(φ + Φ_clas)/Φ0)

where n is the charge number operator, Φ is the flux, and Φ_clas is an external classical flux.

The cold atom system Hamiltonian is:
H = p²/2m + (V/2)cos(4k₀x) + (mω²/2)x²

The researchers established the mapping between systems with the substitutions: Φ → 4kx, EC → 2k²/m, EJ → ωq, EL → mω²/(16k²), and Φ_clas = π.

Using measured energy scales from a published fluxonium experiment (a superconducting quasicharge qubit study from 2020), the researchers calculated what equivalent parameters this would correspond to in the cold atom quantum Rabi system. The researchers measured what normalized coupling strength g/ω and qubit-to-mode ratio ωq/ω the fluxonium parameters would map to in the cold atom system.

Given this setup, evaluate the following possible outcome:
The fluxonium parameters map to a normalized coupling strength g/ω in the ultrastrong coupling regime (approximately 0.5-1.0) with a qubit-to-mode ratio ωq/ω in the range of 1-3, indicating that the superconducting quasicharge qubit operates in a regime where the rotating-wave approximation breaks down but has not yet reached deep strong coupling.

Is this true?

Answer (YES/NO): NO